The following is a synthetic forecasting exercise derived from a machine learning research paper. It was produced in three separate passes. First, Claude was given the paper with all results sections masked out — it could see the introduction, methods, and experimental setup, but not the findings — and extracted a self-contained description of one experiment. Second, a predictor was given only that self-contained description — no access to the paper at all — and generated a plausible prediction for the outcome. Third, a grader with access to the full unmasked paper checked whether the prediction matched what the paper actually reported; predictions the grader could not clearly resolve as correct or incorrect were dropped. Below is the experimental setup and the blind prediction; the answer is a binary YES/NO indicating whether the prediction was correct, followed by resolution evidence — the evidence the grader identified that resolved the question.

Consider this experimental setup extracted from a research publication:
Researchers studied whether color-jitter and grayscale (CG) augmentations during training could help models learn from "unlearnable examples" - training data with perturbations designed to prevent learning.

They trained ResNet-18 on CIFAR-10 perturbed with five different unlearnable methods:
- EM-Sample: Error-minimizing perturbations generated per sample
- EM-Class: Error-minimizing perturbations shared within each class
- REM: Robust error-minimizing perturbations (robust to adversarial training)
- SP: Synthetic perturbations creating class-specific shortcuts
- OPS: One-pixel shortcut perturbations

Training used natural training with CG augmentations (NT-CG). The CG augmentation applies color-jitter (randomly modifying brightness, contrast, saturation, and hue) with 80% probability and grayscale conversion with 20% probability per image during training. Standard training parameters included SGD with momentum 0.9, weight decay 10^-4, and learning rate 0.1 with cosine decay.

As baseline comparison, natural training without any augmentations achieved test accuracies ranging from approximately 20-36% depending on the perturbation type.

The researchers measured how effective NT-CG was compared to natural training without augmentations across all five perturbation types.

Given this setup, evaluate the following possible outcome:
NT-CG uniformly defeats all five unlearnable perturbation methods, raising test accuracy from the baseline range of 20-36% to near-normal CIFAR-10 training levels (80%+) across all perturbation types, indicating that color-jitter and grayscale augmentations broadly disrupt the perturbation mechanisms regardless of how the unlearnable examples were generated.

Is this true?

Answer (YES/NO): NO